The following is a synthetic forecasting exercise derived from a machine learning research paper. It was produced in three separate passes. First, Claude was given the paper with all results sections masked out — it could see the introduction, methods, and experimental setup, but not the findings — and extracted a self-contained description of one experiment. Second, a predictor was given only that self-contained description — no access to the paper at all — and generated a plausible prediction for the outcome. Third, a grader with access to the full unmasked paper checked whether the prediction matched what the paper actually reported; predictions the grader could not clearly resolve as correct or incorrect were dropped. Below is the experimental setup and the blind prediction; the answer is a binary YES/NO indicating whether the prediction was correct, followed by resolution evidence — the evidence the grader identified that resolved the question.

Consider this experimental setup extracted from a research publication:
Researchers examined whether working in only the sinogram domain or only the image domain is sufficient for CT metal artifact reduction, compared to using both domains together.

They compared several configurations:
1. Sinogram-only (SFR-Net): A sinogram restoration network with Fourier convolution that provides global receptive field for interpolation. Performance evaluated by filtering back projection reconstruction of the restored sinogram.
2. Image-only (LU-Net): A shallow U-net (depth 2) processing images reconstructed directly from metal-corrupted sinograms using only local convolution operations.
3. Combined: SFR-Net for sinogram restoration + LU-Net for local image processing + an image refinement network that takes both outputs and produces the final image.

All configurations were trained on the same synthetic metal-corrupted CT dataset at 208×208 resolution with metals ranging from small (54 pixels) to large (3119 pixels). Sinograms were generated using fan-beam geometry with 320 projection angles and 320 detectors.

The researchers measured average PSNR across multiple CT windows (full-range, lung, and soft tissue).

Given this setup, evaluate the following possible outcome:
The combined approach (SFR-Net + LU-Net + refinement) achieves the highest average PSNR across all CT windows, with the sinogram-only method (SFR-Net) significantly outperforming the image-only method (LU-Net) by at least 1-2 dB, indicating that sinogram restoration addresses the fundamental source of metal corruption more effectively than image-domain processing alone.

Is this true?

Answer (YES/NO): NO